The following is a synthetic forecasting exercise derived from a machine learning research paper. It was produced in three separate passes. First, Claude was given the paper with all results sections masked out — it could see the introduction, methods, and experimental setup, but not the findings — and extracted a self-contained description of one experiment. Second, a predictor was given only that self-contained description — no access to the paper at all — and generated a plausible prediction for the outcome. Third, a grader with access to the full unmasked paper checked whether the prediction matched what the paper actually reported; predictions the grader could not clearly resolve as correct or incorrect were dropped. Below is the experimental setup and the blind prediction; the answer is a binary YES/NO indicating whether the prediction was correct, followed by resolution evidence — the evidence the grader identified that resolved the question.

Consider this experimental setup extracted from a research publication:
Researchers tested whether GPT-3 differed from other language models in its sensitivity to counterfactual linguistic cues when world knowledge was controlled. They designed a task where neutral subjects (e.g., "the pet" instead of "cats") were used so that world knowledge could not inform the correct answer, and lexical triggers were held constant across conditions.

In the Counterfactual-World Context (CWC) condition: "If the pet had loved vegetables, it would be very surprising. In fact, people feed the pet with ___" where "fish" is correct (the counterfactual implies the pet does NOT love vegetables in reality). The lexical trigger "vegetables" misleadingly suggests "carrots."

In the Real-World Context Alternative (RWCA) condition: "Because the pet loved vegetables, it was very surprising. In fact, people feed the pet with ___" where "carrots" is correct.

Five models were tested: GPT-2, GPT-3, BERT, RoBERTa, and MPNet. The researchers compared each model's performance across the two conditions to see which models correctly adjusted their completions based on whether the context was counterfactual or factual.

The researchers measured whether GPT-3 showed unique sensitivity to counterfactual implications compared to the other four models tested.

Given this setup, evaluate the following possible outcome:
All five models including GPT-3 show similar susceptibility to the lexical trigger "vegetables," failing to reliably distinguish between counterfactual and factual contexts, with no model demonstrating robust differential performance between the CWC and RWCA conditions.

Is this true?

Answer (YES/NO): NO